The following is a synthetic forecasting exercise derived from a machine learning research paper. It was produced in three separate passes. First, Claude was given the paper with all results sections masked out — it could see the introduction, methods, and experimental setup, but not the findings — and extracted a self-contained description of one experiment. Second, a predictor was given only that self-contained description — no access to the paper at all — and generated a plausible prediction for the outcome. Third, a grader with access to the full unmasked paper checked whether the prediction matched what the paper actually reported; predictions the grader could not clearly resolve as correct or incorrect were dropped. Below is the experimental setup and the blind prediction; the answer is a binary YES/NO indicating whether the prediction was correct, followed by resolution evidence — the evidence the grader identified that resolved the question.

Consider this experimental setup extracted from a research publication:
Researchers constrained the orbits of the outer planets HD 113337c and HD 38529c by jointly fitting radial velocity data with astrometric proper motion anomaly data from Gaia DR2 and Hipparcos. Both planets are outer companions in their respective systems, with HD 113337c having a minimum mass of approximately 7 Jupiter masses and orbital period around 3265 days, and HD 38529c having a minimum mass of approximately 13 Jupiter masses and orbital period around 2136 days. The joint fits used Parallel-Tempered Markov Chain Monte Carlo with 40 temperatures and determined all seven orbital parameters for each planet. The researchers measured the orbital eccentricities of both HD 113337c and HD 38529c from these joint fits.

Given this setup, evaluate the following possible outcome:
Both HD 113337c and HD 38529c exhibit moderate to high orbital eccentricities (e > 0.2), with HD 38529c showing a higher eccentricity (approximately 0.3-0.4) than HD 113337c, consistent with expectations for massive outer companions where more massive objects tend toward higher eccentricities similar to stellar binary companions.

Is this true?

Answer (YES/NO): NO